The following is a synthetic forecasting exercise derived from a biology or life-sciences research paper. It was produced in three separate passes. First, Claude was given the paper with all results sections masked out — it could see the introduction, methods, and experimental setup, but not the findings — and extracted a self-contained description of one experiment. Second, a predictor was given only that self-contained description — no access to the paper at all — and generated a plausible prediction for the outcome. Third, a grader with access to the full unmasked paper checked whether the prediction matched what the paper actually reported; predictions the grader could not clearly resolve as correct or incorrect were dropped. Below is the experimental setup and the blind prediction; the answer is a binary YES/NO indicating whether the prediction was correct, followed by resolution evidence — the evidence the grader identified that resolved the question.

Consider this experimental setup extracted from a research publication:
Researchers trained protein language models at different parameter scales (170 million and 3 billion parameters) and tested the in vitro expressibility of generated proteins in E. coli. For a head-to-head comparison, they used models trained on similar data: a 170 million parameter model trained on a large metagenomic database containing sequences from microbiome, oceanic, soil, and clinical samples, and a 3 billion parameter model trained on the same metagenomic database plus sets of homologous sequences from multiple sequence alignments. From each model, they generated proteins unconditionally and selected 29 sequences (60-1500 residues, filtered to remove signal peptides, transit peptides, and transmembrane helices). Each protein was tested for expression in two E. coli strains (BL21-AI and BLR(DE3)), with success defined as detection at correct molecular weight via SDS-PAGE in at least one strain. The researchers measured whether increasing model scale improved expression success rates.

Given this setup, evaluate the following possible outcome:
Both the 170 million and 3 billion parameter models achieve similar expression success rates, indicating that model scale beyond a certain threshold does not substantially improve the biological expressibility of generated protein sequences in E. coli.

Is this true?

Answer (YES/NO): NO